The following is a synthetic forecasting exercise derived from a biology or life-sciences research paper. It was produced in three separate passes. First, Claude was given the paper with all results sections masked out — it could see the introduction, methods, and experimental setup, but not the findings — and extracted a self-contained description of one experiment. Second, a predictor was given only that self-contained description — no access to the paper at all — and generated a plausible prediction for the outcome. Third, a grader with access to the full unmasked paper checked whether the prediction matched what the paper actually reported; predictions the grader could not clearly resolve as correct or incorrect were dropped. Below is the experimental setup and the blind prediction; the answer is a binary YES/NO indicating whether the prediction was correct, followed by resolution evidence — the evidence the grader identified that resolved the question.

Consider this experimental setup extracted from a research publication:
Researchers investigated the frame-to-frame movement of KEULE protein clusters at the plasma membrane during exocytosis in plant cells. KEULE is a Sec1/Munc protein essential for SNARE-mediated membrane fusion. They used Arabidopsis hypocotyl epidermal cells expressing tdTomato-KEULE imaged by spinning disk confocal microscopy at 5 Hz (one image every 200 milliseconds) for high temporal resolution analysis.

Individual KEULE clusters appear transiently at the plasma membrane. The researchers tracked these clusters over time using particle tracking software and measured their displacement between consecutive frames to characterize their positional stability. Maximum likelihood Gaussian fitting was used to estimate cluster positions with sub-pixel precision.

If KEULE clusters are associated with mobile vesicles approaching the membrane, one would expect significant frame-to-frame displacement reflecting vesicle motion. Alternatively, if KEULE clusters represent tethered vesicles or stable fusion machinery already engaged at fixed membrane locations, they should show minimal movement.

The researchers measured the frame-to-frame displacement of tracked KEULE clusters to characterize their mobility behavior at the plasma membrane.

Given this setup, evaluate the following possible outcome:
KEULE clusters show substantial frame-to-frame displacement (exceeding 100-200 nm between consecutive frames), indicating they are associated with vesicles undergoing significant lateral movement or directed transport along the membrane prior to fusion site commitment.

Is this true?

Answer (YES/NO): NO